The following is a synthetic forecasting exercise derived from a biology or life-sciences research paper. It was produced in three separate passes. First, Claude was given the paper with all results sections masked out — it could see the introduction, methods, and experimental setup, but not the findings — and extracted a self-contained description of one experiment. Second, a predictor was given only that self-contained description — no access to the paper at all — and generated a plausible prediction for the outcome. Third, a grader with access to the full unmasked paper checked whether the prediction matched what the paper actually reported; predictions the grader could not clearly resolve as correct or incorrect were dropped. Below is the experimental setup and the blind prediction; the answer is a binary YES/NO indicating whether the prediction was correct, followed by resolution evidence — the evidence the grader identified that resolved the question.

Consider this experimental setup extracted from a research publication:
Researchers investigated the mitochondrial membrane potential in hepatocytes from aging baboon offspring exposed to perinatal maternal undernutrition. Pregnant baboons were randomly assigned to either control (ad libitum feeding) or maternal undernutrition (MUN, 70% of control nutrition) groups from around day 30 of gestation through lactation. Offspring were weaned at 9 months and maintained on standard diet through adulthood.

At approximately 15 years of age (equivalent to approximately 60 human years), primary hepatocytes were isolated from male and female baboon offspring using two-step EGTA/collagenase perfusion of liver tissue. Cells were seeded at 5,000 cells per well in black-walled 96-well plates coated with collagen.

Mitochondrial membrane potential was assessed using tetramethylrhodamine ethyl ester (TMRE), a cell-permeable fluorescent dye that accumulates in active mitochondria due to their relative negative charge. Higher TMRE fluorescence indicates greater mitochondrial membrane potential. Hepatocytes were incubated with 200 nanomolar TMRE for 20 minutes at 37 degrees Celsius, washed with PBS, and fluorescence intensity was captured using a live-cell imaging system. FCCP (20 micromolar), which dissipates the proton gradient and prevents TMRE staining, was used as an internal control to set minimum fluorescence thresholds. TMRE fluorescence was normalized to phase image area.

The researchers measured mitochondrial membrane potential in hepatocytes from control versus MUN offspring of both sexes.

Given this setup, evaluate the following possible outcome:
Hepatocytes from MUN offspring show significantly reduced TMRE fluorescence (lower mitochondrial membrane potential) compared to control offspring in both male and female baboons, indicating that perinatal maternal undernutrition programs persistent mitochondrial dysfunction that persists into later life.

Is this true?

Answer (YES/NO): NO